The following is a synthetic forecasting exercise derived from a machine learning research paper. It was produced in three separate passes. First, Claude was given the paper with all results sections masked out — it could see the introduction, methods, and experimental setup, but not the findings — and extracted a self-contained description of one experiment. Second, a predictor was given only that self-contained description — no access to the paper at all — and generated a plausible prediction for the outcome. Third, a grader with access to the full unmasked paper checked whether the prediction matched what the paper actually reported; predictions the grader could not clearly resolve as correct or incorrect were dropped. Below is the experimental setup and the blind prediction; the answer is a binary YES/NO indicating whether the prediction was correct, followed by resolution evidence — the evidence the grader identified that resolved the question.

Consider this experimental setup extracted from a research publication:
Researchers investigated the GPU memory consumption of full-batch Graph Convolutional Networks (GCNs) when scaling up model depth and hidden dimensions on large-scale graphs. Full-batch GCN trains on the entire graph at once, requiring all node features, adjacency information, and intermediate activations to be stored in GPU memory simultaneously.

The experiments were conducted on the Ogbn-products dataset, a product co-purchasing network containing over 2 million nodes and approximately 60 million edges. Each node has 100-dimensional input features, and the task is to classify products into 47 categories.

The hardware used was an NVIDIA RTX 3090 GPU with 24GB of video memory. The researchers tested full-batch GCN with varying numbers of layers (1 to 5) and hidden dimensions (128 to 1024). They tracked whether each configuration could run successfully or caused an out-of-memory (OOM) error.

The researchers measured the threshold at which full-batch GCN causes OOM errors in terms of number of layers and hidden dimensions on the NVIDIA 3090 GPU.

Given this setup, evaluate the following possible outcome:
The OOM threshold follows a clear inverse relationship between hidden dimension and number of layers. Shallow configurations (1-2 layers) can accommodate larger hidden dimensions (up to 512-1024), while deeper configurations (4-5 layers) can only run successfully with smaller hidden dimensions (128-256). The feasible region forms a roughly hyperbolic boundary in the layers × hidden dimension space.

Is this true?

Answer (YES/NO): NO